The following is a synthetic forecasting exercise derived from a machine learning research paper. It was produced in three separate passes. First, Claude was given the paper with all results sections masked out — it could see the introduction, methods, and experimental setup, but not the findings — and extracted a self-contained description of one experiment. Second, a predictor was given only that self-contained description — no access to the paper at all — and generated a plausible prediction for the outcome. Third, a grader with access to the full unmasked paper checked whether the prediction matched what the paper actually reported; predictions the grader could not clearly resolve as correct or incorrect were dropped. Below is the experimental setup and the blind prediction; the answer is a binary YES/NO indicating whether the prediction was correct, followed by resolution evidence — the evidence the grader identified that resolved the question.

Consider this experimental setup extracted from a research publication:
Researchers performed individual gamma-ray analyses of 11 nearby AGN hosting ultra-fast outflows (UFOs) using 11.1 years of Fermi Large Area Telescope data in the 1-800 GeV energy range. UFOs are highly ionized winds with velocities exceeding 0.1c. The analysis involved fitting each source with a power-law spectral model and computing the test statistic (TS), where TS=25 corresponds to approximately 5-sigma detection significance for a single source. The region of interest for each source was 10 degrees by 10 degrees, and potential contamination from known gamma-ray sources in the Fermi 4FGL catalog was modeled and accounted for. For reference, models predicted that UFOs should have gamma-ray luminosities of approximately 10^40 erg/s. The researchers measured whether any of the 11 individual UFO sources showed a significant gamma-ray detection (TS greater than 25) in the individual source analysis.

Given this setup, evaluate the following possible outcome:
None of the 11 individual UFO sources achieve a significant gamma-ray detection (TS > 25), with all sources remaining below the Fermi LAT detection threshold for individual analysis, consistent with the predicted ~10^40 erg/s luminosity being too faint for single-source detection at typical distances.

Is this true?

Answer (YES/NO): YES